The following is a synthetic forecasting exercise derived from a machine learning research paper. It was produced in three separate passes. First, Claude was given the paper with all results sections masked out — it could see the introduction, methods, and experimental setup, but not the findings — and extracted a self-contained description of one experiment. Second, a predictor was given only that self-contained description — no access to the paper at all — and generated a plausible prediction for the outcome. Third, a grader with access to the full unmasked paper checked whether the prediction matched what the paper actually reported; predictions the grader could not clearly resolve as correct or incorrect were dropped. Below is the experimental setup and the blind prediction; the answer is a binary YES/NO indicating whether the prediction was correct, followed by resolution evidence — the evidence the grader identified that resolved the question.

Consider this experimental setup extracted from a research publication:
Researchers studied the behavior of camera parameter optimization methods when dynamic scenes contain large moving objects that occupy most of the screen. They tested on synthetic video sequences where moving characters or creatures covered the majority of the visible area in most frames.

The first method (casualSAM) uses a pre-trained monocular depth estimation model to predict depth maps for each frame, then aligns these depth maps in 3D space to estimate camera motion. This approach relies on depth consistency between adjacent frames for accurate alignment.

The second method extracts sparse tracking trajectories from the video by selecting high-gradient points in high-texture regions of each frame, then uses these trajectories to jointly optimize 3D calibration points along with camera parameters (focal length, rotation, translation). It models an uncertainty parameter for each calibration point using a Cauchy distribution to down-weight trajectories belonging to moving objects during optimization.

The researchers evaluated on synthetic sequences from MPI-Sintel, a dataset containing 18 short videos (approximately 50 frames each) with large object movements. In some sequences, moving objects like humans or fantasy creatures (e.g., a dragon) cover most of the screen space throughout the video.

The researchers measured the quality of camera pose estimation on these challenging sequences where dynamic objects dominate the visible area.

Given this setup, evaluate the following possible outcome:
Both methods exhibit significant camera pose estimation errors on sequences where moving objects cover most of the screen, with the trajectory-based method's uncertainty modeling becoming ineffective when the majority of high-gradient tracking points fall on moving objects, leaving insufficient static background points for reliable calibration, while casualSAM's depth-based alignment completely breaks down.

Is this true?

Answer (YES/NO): YES